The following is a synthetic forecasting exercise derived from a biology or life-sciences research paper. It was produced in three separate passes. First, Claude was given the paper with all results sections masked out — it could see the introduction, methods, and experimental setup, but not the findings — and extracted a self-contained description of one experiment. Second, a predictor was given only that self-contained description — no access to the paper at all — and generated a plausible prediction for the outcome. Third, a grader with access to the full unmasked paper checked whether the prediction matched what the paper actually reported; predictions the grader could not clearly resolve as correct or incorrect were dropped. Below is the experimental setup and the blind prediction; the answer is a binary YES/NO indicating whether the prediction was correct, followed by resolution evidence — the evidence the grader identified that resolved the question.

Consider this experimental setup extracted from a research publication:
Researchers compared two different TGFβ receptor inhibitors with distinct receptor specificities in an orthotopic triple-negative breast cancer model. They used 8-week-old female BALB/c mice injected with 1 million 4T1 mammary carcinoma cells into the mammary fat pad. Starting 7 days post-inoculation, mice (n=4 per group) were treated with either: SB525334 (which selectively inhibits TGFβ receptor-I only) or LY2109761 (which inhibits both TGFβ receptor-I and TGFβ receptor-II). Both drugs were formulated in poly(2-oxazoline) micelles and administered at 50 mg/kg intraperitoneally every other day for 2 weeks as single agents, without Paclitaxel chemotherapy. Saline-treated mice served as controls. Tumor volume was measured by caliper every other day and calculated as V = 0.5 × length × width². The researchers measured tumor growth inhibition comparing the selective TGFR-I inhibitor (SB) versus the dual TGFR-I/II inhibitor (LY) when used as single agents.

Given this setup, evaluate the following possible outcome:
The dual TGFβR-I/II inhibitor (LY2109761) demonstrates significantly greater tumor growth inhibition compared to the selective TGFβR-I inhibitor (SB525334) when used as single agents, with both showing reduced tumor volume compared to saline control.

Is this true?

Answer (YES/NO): NO